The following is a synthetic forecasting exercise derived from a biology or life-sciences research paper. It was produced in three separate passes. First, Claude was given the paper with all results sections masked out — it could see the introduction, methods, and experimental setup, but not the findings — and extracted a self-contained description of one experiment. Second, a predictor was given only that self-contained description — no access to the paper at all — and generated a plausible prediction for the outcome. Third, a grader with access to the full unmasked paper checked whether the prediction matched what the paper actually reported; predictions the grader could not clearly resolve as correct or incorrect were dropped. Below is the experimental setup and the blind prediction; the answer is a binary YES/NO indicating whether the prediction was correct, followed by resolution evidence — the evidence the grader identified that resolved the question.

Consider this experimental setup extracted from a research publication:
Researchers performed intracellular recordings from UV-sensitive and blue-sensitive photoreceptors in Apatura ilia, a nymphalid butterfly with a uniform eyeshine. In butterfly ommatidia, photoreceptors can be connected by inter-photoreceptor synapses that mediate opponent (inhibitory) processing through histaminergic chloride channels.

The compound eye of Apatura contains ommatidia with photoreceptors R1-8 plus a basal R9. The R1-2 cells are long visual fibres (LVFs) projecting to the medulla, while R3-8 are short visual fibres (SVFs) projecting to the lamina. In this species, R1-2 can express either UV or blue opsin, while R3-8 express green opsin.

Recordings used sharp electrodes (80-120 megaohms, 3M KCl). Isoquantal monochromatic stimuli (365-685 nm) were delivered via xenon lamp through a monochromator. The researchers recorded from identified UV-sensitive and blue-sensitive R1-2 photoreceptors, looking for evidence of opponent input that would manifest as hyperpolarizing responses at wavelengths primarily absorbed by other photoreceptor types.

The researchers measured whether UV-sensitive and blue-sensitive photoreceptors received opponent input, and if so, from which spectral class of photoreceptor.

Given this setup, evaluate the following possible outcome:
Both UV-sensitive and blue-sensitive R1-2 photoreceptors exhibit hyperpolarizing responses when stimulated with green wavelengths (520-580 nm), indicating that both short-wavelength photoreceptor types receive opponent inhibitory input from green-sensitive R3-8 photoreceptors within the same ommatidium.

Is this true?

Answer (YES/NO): YES